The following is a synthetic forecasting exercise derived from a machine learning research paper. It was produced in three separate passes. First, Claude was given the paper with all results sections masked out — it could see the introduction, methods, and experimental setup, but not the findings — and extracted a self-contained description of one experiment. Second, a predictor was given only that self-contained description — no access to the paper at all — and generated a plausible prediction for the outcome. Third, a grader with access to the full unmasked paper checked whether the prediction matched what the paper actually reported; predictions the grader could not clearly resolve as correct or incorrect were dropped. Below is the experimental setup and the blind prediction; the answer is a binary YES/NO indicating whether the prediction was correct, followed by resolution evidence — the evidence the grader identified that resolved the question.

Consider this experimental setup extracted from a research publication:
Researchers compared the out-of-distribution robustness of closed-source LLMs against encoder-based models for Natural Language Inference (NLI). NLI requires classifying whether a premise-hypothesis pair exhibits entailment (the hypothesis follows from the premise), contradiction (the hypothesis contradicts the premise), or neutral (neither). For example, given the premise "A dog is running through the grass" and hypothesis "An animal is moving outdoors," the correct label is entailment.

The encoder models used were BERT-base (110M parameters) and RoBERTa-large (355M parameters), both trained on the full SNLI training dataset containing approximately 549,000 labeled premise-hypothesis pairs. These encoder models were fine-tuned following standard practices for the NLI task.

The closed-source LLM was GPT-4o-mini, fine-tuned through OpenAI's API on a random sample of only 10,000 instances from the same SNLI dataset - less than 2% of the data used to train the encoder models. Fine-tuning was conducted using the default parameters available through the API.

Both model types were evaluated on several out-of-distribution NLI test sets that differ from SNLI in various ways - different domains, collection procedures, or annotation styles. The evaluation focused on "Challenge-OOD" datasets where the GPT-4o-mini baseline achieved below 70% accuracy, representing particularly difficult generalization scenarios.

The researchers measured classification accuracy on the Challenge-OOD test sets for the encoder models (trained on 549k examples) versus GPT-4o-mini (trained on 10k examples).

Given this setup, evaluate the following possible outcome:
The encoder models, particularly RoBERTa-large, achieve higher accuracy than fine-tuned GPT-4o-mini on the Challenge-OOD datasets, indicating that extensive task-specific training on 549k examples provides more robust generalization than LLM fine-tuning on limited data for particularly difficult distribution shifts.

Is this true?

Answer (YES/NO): NO